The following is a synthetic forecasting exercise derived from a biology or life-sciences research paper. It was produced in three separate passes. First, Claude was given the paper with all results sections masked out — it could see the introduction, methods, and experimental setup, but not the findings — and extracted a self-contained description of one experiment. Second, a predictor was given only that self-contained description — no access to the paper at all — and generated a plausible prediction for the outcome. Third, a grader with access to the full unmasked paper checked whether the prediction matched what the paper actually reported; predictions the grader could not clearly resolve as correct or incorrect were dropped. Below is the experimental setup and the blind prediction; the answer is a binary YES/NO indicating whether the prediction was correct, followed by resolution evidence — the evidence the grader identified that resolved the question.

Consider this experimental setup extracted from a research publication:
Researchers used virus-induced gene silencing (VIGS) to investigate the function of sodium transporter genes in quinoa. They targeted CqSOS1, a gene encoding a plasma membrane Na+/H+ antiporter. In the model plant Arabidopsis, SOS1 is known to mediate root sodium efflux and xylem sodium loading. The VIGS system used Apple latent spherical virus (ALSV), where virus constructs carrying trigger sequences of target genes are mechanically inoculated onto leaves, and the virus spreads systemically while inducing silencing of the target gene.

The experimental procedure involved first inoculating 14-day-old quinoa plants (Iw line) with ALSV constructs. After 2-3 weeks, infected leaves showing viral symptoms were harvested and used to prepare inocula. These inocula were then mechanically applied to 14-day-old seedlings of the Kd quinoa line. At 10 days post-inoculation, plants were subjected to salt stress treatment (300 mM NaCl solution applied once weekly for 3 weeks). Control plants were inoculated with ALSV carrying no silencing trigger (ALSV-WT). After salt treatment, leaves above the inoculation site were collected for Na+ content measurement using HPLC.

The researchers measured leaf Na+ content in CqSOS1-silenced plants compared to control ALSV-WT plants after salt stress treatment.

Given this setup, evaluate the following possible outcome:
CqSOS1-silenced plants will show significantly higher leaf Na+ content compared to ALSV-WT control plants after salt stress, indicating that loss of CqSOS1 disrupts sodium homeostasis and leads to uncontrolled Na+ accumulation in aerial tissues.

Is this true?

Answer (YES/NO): YES